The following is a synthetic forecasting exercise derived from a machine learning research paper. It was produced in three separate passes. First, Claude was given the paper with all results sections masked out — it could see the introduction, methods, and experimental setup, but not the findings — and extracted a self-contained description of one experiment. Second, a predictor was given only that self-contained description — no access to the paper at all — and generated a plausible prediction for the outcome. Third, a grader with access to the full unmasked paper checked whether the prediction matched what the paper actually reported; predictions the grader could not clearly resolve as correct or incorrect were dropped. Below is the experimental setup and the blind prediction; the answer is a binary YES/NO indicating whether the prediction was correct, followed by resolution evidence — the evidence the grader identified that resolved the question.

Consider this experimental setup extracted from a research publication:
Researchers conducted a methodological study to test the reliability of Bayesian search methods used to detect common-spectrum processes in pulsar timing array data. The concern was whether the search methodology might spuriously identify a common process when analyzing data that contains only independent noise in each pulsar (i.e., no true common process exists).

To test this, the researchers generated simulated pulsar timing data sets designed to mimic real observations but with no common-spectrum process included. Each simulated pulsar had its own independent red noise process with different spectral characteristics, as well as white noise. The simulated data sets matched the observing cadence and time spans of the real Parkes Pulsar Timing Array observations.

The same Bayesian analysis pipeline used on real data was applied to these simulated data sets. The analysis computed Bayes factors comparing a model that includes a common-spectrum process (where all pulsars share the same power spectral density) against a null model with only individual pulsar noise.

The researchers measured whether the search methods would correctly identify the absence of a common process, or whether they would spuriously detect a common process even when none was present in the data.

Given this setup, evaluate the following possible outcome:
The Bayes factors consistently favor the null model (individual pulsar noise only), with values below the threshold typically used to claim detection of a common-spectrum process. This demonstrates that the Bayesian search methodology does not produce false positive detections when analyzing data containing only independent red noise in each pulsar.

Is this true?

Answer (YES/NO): NO